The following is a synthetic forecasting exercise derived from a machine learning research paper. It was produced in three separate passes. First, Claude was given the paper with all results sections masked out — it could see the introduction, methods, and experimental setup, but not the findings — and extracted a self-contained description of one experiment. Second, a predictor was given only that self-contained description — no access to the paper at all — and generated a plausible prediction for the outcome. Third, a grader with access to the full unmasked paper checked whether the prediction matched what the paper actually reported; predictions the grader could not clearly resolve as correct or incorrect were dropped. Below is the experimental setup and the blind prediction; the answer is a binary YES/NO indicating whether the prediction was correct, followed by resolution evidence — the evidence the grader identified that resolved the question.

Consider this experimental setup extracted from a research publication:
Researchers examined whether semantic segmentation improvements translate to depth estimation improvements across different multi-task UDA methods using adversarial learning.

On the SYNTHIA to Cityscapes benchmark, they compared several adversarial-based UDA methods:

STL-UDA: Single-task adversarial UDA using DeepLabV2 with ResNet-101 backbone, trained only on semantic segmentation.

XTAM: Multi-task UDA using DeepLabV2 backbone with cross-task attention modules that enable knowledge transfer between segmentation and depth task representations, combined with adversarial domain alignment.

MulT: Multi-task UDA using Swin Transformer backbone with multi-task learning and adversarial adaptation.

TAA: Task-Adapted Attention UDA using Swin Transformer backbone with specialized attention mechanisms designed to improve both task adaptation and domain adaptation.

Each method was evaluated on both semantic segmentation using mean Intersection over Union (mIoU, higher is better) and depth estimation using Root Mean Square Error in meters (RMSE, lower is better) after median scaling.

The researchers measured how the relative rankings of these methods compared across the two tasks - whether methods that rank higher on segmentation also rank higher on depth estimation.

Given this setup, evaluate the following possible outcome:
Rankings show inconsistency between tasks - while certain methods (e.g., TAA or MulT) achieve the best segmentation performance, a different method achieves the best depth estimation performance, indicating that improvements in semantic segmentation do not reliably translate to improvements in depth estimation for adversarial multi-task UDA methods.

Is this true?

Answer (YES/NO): NO